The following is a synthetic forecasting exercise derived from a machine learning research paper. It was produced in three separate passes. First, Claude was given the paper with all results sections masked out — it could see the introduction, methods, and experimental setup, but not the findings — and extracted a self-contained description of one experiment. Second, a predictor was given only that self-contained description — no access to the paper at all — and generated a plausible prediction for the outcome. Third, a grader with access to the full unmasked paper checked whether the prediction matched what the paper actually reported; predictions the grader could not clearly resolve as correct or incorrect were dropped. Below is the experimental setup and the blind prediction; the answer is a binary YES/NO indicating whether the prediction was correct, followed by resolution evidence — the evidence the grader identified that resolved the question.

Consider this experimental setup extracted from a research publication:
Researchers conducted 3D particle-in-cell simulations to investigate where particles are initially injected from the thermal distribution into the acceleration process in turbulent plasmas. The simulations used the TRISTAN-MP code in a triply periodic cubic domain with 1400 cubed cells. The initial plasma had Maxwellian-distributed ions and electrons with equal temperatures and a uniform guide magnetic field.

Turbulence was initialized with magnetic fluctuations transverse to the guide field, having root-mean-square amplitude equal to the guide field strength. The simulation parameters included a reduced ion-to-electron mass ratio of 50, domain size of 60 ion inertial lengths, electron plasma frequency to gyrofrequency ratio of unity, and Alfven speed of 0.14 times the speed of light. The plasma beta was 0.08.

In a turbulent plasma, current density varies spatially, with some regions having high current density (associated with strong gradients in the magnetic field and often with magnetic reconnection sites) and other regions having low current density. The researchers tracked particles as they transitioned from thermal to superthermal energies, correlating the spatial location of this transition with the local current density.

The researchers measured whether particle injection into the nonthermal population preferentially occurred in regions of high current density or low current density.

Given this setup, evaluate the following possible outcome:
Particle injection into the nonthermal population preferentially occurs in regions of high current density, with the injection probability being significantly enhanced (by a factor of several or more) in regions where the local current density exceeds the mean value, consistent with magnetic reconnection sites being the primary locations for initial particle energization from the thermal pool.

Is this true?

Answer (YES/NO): YES